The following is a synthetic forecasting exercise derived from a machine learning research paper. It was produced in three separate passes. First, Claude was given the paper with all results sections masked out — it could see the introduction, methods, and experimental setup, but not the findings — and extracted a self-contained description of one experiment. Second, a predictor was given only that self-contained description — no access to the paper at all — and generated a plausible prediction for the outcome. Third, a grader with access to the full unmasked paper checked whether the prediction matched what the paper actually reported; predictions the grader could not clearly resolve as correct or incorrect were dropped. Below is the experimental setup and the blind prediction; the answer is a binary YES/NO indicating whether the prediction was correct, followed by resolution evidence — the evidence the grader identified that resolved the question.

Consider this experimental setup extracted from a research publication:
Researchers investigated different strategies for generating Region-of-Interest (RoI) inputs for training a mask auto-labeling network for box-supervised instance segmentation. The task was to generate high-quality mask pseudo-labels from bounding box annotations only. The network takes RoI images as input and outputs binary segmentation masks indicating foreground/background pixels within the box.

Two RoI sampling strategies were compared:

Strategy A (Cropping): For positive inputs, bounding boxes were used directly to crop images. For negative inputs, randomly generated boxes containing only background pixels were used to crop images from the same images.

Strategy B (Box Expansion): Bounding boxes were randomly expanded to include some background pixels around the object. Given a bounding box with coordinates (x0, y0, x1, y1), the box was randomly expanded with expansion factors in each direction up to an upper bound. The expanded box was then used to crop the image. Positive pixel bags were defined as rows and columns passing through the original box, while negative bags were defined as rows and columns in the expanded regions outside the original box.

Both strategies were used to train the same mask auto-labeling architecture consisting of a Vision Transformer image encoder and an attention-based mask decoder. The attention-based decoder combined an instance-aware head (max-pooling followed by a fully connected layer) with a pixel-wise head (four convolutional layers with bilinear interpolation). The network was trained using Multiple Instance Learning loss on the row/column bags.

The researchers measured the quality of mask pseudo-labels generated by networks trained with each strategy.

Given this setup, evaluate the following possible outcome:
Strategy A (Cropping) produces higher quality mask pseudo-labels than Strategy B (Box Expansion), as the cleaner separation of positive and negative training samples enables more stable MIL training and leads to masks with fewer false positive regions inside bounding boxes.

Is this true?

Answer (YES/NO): NO